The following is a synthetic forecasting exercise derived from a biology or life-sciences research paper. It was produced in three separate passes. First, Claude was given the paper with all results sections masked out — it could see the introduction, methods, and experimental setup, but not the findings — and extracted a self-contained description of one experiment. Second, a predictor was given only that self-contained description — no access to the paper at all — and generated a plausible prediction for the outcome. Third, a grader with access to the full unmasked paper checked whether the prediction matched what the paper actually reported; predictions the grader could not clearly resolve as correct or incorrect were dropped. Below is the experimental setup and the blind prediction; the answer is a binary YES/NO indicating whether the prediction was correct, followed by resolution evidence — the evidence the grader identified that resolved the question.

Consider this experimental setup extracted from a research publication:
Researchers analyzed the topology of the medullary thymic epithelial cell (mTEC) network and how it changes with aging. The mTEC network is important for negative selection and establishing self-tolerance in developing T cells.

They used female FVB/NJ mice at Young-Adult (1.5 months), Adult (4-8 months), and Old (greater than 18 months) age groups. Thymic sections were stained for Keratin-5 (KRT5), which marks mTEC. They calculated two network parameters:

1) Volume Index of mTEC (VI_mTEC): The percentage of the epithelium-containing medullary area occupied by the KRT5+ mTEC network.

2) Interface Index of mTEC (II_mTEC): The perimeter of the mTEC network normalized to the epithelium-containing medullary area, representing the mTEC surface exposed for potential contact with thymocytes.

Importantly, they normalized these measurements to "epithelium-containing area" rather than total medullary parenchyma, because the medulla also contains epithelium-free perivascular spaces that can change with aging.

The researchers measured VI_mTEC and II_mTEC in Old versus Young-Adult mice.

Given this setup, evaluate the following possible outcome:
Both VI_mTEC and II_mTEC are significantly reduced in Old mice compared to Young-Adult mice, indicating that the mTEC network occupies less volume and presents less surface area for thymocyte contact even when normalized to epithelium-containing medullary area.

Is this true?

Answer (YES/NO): NO